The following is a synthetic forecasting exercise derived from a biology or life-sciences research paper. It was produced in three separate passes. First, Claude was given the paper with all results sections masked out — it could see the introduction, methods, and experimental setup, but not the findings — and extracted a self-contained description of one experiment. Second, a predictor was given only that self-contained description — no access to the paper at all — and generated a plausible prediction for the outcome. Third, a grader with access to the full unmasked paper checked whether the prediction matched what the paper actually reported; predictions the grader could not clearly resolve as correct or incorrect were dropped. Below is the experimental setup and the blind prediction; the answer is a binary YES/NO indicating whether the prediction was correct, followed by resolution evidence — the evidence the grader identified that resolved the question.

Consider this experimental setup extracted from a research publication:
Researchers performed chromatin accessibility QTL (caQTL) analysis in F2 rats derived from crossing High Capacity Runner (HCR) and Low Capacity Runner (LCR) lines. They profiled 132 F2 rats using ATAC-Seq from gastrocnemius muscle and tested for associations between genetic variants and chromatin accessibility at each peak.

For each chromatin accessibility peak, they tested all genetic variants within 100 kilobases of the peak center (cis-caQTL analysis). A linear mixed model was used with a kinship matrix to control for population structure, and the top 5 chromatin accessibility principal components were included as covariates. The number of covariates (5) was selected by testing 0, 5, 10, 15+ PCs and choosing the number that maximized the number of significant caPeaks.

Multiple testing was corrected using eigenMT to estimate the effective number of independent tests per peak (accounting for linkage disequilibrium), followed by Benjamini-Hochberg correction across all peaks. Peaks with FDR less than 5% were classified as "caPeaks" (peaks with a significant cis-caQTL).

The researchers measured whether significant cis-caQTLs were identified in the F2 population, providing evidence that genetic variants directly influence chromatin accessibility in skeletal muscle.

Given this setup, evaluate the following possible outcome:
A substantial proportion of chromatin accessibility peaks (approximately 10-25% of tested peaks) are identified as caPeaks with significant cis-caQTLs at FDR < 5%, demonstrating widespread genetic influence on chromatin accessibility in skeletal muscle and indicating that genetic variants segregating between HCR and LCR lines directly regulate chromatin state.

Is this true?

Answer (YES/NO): NO